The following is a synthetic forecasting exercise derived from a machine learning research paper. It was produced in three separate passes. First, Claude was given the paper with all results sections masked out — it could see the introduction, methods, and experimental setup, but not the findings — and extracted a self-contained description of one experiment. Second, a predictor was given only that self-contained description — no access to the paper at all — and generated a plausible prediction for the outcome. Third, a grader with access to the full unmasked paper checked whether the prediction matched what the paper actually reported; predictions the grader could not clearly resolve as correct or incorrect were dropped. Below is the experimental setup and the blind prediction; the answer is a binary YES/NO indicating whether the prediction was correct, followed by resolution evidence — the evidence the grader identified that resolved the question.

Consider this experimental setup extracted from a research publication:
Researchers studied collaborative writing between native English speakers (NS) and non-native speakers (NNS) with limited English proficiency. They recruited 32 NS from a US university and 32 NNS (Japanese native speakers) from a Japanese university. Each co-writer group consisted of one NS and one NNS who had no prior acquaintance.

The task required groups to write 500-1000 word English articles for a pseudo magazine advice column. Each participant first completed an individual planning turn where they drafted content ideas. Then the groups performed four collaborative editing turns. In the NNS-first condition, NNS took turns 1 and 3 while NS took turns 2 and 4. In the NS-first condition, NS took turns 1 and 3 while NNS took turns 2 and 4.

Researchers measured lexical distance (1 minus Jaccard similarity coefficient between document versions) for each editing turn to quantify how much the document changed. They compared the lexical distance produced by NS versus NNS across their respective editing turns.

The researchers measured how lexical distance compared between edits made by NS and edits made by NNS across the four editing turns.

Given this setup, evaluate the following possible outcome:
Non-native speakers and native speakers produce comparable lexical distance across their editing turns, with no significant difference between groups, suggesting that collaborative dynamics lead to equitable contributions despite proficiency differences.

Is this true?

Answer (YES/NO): NO